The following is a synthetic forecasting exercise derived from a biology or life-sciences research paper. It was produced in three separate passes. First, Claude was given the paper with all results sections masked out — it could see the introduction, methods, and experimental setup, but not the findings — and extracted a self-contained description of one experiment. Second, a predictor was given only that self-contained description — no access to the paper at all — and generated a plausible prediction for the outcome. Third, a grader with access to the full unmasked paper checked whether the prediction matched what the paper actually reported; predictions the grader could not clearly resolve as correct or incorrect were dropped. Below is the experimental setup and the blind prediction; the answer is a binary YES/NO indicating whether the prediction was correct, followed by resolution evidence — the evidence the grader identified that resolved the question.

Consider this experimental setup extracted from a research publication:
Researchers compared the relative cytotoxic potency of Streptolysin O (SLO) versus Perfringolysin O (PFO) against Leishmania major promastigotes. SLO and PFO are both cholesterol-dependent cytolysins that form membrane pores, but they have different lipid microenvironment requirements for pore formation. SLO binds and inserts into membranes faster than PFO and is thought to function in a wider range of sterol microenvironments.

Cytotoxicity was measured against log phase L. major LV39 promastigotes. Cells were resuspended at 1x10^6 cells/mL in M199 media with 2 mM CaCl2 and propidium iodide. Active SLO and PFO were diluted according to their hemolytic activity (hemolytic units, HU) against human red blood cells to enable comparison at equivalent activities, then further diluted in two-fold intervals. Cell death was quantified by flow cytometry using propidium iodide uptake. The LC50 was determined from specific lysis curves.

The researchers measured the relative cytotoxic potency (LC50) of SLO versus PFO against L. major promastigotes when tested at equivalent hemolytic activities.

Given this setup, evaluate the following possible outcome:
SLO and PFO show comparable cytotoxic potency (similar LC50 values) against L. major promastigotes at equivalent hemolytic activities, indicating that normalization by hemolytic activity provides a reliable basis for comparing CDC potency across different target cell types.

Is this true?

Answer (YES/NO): NO